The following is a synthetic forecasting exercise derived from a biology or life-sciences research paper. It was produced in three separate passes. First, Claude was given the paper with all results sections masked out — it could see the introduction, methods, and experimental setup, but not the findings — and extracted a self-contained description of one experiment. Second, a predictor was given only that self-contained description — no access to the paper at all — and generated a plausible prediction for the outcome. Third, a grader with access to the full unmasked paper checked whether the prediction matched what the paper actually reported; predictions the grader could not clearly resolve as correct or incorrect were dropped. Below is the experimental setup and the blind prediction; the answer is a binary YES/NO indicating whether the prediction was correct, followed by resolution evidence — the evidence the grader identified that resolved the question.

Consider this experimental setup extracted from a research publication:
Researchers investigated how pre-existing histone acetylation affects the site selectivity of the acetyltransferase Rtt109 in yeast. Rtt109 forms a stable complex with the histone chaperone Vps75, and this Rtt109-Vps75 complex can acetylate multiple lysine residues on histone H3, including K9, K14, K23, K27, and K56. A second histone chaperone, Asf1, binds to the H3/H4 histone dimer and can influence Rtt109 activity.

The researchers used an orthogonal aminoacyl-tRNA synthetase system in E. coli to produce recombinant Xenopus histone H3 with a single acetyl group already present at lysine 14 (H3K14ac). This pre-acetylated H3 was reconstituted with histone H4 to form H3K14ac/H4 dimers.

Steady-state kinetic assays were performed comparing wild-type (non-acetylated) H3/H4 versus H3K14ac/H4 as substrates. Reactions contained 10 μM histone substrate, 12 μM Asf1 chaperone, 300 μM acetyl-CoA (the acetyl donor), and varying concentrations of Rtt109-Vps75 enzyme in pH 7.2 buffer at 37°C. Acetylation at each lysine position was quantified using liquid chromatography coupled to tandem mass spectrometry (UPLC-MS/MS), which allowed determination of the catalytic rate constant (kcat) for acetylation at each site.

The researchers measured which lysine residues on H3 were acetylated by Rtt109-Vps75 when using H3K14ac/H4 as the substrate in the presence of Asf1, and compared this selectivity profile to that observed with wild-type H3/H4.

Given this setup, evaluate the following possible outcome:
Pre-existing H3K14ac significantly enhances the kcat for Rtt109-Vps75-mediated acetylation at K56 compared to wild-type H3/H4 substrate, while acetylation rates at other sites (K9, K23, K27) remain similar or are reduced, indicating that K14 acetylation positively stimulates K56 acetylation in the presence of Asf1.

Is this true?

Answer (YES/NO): YES